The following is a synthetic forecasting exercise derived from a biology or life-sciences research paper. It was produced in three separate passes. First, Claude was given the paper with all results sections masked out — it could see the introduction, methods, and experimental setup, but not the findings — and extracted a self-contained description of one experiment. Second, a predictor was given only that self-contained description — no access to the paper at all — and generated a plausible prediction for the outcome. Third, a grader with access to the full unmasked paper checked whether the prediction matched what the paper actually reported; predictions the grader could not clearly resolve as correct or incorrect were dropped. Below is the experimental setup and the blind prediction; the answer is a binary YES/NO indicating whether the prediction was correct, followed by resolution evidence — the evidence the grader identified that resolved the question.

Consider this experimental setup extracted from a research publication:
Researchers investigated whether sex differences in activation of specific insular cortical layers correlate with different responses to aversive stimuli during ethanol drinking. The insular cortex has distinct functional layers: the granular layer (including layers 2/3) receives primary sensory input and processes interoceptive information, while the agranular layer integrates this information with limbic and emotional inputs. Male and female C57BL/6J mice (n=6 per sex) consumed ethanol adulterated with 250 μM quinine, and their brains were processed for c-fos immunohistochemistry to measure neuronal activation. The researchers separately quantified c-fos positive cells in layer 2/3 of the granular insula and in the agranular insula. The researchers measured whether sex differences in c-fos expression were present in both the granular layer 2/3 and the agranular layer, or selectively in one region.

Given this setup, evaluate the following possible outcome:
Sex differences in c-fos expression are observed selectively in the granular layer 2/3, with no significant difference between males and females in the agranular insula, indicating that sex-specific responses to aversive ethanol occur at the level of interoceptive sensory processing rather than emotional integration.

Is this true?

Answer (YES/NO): YES